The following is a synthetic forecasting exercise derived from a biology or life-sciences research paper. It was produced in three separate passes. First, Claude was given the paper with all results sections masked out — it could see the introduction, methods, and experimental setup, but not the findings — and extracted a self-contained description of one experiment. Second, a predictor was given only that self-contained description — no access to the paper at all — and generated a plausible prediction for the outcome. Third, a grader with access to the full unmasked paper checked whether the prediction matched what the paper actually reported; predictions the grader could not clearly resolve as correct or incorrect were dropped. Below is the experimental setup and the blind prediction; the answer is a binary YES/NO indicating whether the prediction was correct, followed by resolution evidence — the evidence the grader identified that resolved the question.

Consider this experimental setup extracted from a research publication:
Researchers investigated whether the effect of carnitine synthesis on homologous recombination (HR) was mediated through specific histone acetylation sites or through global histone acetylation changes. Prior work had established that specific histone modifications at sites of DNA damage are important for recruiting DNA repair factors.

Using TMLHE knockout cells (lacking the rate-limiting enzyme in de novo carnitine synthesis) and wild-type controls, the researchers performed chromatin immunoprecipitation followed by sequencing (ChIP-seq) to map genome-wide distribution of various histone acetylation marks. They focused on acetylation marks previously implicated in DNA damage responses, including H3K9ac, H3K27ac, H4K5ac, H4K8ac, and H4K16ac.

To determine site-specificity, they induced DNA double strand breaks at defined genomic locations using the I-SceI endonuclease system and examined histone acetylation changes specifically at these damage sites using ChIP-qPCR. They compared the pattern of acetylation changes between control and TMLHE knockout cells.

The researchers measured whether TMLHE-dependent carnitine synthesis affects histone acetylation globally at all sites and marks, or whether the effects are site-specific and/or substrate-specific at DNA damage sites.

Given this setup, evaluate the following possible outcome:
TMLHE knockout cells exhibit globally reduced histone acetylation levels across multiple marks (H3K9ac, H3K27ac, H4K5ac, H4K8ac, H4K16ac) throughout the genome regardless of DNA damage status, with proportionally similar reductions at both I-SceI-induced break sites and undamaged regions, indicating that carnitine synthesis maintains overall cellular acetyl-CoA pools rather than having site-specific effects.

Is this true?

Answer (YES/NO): NO